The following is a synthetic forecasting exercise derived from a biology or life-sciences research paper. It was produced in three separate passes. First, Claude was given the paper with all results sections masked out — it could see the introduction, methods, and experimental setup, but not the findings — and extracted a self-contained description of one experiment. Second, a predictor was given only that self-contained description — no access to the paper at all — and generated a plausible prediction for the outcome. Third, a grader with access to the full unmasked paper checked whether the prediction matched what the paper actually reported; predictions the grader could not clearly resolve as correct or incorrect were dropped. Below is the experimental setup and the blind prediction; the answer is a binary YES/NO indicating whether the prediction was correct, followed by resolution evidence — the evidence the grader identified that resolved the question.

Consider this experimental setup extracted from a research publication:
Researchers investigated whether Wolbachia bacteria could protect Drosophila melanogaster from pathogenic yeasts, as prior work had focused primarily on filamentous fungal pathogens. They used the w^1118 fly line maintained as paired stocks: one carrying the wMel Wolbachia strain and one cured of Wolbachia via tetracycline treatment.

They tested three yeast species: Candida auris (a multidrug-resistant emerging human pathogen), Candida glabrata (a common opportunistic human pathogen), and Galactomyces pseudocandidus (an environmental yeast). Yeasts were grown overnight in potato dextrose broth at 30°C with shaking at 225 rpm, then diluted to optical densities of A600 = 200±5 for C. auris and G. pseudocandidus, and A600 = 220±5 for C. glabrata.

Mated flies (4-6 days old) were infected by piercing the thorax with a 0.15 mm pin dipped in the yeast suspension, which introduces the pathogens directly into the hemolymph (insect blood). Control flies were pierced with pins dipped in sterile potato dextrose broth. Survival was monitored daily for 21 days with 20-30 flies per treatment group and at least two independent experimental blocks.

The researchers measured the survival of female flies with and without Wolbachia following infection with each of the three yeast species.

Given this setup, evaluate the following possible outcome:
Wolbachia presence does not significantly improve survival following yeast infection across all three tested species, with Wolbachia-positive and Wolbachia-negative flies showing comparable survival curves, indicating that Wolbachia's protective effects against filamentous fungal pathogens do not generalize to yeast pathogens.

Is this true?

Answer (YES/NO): NO